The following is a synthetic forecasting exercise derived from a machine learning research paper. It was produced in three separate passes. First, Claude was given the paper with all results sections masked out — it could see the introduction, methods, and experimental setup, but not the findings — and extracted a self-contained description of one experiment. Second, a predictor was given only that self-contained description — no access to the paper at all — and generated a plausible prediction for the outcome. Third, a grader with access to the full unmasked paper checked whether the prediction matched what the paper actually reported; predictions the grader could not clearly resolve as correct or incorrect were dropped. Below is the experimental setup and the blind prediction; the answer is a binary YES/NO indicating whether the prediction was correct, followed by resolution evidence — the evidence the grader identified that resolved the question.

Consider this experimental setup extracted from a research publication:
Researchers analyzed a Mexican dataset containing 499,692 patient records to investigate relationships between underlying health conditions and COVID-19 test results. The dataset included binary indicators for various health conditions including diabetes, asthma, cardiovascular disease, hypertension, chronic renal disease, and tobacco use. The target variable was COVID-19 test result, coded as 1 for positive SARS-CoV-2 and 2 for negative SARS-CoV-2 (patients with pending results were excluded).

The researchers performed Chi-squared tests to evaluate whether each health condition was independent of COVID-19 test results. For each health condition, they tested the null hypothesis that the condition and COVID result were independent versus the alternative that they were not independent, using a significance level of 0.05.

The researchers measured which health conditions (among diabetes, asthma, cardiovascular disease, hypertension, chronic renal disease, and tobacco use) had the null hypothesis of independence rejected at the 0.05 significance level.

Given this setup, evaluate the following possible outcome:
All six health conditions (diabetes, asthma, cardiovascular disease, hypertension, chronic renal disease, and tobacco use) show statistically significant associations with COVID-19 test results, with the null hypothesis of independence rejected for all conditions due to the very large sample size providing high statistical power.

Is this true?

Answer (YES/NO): YES